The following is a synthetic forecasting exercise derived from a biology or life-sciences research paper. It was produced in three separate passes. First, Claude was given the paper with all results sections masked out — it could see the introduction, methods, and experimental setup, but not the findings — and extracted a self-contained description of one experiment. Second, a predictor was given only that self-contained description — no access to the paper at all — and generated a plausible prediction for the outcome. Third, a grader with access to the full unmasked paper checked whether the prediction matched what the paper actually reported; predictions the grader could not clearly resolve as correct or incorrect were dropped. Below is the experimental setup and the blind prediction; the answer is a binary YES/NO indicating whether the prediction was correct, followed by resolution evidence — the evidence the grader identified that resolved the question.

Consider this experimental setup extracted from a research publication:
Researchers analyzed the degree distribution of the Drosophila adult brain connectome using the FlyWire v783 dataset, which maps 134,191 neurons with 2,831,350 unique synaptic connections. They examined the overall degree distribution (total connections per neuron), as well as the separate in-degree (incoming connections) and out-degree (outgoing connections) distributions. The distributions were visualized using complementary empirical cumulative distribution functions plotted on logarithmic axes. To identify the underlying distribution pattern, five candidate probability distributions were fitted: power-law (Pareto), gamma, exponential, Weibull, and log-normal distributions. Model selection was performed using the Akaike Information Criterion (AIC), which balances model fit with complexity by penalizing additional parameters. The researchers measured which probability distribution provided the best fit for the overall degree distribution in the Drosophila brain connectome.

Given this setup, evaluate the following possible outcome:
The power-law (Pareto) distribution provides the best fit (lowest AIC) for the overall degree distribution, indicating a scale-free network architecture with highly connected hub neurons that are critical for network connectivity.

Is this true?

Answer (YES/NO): NO